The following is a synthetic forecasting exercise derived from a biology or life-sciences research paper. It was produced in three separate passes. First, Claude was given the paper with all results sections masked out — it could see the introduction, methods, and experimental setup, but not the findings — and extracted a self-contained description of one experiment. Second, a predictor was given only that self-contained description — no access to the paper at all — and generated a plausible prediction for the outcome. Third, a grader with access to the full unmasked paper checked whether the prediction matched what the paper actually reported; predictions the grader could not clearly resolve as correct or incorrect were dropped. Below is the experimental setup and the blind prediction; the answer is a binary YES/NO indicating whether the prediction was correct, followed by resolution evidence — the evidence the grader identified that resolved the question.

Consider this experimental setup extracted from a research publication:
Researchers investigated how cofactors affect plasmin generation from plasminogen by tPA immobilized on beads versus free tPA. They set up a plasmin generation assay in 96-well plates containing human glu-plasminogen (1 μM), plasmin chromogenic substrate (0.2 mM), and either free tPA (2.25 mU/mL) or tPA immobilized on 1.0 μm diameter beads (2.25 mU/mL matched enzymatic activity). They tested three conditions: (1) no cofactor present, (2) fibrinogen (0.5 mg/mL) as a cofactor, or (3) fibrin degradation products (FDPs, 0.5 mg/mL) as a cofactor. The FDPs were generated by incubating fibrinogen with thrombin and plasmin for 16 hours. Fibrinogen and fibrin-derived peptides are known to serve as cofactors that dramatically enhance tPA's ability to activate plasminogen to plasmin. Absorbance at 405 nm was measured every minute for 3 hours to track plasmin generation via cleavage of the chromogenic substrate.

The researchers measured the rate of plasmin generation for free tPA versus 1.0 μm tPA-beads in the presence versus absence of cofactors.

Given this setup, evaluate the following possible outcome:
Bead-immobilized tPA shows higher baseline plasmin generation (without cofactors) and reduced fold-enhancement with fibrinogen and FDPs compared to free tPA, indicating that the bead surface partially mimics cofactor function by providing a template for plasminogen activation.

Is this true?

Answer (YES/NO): NO